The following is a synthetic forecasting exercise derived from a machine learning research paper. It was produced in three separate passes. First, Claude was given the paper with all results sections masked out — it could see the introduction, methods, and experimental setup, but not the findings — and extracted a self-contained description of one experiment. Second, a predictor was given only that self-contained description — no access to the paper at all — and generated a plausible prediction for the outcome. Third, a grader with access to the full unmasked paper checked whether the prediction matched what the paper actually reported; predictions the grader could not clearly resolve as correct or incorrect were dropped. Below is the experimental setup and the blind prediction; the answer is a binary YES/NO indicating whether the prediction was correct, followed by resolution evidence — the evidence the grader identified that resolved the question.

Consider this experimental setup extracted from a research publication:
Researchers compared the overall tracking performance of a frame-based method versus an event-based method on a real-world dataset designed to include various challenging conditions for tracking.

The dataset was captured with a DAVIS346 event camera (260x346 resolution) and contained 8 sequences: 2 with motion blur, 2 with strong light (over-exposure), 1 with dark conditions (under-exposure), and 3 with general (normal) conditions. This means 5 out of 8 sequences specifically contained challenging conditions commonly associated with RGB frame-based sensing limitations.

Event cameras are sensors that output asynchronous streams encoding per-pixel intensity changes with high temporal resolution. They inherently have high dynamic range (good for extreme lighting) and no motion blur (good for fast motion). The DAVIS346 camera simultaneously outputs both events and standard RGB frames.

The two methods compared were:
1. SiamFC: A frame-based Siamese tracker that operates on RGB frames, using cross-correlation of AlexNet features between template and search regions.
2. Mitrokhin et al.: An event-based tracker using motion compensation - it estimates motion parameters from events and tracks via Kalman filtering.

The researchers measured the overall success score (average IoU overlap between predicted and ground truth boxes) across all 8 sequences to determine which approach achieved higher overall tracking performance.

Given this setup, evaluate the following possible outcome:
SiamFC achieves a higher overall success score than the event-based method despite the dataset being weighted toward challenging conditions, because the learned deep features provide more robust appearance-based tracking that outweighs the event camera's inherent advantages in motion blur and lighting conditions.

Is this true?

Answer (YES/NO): YES